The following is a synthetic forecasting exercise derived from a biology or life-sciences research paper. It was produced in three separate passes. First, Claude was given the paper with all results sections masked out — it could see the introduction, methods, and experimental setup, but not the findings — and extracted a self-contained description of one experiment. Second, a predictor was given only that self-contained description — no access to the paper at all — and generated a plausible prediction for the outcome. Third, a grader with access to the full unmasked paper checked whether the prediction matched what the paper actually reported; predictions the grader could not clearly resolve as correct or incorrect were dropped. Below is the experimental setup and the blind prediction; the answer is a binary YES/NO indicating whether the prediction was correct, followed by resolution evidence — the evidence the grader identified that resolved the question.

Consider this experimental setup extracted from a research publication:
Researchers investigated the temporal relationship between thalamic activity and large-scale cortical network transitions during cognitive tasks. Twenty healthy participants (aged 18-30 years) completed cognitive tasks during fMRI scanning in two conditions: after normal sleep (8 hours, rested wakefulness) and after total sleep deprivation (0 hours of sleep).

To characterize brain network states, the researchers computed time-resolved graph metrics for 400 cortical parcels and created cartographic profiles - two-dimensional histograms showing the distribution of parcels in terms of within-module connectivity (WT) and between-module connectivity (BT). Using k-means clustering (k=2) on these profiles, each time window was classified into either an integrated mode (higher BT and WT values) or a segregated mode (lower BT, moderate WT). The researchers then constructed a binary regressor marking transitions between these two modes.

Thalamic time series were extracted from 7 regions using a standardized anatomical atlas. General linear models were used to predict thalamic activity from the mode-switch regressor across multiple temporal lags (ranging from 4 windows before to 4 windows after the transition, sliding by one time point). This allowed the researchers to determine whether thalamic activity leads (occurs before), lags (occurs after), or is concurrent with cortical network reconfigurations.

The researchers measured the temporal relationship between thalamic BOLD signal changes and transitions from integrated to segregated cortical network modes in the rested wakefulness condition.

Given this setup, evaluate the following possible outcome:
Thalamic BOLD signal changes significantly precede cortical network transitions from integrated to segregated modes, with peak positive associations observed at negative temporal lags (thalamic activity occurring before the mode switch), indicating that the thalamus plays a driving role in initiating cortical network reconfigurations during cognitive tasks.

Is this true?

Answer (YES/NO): NO